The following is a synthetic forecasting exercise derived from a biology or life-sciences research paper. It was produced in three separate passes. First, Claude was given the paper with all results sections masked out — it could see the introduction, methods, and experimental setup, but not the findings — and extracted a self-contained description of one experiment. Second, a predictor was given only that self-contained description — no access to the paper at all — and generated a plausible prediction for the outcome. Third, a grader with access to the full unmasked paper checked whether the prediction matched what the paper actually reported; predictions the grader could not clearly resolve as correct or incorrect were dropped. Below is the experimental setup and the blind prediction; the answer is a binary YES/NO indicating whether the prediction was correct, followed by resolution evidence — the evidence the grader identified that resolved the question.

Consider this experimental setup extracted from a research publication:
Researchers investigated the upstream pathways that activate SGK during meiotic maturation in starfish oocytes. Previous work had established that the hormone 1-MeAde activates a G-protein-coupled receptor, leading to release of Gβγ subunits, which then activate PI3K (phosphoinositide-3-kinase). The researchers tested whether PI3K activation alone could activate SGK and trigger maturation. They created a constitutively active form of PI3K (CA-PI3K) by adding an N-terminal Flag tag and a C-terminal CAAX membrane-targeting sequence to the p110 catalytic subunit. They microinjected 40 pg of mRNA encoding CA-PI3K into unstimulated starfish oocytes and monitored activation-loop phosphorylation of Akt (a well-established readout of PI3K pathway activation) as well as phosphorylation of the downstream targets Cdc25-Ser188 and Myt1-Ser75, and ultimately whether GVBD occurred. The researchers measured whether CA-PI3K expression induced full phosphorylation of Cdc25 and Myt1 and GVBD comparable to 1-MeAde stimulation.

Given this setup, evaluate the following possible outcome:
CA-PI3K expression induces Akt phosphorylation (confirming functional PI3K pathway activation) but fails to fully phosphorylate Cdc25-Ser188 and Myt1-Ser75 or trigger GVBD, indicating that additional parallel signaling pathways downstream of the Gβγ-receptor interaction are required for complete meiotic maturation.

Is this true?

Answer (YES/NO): YES